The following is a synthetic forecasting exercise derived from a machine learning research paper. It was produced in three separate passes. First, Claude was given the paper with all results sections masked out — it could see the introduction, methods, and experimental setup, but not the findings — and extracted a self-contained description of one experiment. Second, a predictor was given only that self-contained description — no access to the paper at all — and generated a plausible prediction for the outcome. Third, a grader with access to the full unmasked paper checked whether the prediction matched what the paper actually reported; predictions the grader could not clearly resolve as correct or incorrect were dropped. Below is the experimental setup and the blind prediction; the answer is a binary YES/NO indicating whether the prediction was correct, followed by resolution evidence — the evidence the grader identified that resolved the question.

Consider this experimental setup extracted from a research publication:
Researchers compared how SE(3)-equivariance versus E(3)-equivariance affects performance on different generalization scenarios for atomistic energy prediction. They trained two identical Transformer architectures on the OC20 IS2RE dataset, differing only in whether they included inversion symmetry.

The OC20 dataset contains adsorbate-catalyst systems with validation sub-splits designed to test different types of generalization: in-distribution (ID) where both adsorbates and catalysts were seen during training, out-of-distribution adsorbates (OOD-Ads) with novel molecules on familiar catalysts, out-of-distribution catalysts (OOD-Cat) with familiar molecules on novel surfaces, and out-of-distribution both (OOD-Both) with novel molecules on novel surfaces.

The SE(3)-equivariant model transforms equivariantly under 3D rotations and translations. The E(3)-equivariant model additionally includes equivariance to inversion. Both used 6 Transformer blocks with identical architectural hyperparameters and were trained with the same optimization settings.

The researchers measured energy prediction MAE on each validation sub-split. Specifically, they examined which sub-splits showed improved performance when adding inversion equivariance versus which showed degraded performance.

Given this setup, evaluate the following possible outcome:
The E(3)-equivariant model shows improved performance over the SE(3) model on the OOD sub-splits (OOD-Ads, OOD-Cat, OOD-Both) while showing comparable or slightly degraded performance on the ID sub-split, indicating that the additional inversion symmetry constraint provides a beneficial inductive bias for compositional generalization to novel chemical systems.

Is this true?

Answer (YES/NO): NO